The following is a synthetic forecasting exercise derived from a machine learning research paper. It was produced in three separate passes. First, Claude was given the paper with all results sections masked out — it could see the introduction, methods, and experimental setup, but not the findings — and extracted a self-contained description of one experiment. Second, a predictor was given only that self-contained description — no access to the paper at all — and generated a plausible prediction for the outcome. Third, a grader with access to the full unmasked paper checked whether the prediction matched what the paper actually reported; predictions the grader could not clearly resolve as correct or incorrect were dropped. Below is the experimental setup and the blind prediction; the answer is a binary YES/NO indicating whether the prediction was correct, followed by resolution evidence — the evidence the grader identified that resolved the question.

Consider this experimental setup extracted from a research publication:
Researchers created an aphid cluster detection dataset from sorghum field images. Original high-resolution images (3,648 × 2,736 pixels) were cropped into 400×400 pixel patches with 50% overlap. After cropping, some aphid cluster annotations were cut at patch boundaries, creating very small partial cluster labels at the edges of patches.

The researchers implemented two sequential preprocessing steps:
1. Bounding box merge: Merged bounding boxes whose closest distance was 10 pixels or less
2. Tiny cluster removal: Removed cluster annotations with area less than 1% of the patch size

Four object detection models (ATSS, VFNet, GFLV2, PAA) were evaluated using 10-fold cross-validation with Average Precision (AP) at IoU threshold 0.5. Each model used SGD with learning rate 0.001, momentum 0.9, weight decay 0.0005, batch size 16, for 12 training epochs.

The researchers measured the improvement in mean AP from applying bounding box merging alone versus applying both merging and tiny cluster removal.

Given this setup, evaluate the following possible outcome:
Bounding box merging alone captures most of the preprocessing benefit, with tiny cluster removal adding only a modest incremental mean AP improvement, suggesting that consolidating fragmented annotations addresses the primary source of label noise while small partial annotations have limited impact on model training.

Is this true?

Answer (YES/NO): NO